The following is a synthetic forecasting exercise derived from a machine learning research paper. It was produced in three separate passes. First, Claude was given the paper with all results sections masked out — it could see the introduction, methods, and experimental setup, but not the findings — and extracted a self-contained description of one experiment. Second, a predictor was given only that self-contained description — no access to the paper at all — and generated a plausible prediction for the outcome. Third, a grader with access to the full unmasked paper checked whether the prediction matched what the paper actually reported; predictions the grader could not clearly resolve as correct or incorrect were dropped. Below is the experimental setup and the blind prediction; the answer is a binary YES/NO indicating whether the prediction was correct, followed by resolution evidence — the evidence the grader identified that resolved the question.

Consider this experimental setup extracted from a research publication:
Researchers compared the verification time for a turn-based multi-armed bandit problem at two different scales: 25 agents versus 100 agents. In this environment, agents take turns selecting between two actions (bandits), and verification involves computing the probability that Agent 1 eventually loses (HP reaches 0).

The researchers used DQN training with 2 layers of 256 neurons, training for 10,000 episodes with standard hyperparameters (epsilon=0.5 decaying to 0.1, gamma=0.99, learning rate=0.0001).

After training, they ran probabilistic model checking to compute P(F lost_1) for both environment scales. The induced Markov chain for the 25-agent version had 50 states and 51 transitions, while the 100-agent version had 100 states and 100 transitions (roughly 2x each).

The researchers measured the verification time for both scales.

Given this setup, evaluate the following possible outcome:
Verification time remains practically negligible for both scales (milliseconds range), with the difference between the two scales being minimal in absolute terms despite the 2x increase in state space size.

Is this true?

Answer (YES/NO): NO